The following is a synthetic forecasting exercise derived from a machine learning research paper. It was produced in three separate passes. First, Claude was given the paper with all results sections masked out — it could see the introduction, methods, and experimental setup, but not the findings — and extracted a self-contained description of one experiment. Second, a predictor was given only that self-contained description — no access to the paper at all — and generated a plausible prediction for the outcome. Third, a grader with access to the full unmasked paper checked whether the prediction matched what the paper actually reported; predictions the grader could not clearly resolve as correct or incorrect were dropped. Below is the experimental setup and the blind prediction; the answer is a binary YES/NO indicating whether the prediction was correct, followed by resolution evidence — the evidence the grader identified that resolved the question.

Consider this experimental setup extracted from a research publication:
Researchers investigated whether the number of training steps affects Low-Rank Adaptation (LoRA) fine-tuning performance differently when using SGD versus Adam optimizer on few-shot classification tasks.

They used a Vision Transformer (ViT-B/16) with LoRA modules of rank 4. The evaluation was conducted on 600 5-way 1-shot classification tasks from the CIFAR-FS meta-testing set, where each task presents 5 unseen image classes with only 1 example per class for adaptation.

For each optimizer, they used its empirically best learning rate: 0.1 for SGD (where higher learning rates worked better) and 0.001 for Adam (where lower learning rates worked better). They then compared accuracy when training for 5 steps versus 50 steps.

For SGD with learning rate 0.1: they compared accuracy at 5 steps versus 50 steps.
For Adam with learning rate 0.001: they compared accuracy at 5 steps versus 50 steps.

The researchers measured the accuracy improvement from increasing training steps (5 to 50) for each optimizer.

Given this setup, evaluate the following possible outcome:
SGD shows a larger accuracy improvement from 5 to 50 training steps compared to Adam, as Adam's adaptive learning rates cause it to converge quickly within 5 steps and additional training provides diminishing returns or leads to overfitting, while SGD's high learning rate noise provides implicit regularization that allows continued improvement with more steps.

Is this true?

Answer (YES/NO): NO